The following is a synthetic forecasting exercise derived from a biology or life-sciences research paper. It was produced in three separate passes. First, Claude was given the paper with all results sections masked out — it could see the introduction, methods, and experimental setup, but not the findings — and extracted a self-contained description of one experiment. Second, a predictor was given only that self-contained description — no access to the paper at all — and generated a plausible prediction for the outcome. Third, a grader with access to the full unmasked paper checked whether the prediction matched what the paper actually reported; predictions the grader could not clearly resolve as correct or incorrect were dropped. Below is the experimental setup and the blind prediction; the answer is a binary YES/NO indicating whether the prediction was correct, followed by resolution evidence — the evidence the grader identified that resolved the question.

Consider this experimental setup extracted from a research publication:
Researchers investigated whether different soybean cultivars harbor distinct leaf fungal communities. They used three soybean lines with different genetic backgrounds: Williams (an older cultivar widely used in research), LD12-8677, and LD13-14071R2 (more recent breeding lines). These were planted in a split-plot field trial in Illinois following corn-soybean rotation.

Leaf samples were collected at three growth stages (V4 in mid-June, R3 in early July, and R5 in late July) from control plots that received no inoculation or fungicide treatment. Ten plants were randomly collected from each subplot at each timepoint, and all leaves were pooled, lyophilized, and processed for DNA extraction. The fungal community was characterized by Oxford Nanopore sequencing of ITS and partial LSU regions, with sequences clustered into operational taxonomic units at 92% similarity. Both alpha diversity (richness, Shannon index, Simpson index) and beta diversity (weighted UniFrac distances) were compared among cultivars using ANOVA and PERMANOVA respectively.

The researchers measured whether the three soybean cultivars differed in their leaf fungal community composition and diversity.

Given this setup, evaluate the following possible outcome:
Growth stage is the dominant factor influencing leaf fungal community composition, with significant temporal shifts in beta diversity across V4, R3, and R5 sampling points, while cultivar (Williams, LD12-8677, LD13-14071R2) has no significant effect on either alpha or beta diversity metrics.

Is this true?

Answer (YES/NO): NO